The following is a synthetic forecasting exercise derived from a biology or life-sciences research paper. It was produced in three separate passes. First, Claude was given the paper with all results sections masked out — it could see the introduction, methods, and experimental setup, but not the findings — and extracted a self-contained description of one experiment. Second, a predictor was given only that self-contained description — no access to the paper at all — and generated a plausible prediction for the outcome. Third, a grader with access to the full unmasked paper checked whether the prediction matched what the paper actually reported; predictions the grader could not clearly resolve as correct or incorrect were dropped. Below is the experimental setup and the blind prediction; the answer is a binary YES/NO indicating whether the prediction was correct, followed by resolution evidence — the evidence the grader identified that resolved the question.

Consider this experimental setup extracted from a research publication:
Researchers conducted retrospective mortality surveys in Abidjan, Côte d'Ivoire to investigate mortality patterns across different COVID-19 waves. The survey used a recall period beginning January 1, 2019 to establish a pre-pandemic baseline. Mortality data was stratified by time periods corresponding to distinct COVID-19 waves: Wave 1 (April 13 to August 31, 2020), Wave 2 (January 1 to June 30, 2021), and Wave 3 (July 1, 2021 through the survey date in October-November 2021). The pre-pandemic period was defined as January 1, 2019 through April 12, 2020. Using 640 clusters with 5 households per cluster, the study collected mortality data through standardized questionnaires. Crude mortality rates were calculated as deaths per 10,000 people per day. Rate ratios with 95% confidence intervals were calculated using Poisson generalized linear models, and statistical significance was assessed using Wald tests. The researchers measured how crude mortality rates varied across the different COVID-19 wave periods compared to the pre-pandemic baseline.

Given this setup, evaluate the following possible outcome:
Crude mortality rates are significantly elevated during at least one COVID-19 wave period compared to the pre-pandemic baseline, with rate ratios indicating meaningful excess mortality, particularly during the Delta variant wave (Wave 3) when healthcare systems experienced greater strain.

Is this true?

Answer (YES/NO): YES